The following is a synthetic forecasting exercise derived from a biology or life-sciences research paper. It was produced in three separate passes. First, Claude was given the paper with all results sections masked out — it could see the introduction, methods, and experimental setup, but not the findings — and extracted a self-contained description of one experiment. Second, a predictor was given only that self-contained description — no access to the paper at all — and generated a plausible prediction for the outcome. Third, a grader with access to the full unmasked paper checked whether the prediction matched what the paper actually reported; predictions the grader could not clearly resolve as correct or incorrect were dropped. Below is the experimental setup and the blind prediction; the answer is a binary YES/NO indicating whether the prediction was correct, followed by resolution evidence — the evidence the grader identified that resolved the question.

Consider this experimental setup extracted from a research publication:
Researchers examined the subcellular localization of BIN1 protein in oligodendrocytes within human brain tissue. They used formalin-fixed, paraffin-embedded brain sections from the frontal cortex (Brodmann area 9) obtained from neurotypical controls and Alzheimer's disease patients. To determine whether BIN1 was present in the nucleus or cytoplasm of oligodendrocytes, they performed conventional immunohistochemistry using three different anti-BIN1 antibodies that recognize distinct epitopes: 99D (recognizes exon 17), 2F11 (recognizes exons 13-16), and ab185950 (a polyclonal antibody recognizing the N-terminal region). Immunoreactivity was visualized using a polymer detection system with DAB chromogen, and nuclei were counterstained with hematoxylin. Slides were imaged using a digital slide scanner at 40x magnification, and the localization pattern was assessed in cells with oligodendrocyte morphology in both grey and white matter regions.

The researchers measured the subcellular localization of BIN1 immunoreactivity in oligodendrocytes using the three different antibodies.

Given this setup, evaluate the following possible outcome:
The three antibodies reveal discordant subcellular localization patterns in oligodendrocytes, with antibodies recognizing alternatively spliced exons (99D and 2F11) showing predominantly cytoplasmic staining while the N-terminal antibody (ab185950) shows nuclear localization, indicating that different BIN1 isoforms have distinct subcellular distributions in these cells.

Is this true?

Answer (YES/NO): NO